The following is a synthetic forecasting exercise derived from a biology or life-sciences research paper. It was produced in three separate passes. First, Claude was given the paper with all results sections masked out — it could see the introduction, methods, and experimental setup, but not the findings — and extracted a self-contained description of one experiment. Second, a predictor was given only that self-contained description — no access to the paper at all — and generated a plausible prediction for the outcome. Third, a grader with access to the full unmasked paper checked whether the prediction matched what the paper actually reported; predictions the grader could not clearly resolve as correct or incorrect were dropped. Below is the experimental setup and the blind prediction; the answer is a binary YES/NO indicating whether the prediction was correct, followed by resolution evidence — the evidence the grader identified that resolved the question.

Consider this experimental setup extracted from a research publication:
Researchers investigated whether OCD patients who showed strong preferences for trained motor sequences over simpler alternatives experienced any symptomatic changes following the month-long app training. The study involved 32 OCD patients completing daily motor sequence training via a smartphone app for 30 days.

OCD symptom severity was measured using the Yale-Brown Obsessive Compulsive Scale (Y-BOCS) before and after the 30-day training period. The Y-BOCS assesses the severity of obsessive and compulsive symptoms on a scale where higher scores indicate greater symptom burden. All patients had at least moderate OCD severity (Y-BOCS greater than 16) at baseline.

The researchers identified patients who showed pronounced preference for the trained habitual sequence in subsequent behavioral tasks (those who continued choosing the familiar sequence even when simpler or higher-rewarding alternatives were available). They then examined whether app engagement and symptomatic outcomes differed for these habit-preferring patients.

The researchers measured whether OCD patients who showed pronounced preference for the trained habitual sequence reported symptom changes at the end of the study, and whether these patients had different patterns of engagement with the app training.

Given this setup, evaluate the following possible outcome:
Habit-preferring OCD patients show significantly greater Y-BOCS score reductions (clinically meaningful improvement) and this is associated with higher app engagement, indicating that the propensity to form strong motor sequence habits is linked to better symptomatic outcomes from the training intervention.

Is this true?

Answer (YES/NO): NO